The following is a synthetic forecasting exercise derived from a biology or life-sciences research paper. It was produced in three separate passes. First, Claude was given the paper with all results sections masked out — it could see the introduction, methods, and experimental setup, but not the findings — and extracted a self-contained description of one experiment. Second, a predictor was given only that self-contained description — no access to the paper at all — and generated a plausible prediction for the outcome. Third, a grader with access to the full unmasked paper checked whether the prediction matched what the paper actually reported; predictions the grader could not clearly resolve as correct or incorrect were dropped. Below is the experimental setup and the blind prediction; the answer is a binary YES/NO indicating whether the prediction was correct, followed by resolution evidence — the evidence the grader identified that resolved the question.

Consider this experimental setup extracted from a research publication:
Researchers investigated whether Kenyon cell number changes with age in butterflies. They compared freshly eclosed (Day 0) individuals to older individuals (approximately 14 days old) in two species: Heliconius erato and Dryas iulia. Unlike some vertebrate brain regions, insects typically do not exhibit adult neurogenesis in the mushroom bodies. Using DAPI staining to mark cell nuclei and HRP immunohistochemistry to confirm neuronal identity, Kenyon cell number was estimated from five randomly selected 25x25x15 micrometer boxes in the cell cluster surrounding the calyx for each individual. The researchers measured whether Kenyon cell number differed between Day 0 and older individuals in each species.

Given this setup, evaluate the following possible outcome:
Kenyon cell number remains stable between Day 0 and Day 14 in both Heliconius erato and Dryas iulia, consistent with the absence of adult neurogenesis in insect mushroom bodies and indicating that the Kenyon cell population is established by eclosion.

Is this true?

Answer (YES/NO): YES